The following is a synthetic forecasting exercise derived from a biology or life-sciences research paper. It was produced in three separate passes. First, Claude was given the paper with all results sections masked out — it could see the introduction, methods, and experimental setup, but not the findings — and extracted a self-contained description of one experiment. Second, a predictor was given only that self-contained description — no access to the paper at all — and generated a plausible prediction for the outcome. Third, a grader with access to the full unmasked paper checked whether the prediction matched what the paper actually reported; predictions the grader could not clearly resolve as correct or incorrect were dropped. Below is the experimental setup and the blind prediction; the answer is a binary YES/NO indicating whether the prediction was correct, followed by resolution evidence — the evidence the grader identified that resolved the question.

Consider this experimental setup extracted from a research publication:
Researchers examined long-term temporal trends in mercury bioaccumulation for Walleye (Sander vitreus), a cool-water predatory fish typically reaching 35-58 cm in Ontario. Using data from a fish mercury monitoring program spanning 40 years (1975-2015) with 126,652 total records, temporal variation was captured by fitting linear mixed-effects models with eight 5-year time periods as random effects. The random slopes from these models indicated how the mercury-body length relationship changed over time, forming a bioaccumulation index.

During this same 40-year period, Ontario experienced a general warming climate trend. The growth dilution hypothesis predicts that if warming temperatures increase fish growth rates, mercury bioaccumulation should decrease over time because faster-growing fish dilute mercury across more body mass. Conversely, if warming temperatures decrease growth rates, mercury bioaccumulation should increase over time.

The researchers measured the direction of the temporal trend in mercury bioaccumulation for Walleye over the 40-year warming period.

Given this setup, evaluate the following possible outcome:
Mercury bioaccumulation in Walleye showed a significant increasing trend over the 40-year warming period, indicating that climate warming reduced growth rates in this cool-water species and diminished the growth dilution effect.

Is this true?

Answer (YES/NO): NO